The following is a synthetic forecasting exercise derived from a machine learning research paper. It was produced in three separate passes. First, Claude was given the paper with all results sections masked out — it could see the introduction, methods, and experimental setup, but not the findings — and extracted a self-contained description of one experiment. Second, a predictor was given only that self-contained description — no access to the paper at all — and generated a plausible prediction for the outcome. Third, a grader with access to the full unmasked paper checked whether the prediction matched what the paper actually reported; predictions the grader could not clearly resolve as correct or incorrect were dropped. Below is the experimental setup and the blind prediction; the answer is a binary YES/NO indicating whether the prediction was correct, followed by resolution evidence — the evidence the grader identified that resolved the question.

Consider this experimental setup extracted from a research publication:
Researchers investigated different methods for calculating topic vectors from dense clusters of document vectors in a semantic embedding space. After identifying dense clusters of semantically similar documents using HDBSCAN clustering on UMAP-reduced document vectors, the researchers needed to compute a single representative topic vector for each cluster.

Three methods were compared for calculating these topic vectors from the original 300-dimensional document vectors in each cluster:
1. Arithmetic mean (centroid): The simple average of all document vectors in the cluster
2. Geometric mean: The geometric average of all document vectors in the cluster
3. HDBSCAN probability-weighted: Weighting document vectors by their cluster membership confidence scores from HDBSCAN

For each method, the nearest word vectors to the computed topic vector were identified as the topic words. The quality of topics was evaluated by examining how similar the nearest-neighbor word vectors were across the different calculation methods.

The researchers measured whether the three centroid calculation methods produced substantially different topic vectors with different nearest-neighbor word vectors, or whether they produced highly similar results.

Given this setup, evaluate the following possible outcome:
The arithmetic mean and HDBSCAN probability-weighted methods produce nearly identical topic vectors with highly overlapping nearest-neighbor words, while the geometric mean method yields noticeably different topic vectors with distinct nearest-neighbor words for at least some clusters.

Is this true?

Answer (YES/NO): NO